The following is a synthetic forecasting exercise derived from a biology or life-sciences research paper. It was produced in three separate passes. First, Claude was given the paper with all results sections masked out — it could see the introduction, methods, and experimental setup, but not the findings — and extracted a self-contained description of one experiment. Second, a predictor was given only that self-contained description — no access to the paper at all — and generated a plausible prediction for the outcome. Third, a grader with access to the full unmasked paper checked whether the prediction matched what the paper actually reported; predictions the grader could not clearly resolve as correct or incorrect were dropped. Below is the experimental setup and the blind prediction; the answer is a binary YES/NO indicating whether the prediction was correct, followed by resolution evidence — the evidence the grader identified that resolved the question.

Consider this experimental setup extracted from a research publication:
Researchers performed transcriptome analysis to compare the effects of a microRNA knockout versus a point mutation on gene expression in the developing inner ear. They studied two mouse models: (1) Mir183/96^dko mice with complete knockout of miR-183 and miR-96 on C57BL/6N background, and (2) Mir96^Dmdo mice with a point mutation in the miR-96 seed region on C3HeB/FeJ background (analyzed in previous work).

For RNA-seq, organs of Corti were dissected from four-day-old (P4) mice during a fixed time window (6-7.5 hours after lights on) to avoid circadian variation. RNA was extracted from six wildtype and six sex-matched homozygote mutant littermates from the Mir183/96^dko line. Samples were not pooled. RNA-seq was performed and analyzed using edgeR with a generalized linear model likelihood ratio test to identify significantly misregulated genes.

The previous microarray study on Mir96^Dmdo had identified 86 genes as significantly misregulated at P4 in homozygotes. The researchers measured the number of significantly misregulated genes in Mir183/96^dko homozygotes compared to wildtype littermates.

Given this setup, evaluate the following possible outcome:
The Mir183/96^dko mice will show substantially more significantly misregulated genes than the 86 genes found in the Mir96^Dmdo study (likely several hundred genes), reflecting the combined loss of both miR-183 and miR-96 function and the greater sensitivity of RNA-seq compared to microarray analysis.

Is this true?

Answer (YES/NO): NO